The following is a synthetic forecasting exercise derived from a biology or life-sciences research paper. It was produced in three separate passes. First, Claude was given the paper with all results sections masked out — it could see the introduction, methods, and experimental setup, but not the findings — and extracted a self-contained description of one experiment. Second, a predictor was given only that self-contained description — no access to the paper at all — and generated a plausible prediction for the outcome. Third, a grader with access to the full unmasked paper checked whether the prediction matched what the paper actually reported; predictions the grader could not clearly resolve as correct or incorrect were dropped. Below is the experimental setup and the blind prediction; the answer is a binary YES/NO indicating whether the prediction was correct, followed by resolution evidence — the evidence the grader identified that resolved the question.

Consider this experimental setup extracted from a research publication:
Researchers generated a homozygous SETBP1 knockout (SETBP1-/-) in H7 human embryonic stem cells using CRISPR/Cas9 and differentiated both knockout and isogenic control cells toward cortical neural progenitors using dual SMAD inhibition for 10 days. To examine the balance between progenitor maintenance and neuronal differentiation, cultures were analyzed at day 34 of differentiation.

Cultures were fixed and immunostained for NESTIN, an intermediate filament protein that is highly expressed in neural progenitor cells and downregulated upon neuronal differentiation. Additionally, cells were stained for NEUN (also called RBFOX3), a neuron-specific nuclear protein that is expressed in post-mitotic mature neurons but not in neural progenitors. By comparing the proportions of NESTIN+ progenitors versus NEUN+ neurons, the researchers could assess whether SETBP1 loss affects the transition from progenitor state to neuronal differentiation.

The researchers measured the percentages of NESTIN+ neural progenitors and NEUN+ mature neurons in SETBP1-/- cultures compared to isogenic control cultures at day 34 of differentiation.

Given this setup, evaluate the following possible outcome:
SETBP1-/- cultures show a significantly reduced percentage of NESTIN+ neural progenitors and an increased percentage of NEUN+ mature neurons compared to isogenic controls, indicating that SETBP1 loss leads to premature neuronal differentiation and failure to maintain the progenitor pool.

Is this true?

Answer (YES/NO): NO